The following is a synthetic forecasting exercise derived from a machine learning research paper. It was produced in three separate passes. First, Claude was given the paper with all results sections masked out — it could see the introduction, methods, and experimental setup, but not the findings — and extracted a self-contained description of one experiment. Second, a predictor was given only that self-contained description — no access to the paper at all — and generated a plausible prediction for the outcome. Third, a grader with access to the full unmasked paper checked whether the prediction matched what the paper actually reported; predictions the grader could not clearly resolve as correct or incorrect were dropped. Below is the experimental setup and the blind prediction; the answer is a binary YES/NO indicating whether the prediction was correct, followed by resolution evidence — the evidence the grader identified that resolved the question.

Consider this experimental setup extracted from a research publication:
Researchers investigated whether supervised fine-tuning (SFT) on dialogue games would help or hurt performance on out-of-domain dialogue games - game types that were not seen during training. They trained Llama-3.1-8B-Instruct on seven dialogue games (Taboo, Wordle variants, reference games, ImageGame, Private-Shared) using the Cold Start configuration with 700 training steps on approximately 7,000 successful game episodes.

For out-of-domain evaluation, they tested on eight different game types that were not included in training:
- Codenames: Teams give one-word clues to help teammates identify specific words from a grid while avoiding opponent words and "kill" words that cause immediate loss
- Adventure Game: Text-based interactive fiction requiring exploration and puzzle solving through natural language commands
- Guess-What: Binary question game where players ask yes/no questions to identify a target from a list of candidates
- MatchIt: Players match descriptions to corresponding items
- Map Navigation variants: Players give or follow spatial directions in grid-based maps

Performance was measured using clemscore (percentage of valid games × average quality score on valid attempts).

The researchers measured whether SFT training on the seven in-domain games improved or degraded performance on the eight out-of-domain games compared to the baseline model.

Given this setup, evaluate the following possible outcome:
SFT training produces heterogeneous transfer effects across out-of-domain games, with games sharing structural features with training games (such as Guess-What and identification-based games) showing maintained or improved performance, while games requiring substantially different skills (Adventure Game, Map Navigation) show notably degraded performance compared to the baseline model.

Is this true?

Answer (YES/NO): NO